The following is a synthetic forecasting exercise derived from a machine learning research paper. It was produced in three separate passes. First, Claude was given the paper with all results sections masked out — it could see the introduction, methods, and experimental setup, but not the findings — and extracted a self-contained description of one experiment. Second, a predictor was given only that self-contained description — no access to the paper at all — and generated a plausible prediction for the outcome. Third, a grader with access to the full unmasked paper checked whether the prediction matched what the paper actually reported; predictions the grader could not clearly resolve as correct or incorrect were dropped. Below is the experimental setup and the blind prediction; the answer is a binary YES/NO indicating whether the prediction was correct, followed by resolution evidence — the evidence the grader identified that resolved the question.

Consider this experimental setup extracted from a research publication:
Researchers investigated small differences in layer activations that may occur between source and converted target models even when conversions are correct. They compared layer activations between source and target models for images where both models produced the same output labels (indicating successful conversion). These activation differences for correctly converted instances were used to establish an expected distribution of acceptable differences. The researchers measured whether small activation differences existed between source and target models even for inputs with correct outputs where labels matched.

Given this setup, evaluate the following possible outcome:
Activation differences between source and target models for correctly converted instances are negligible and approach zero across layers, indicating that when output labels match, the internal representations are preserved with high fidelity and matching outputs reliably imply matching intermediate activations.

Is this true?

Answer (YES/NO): NO